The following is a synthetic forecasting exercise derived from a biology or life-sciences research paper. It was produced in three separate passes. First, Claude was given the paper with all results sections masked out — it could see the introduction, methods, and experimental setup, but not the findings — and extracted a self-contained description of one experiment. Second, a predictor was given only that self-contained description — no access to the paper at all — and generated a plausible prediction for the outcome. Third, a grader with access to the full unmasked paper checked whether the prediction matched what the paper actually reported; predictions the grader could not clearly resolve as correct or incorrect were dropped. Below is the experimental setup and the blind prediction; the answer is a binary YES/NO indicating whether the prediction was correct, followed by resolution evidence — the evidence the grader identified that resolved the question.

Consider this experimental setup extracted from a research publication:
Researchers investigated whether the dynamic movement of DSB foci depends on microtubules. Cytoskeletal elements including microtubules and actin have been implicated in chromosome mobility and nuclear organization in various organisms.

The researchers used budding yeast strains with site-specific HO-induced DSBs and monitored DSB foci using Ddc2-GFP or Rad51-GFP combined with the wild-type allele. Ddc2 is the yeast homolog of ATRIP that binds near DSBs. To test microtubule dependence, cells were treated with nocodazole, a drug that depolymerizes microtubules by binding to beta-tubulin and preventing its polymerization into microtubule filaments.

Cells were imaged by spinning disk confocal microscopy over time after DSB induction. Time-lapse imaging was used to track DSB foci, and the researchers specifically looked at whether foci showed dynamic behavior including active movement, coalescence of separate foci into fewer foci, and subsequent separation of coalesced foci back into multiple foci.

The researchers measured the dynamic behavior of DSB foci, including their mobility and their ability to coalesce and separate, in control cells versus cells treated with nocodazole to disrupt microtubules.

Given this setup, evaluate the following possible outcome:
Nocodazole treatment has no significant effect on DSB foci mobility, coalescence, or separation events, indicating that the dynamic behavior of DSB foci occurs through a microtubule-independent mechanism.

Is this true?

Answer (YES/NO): NO